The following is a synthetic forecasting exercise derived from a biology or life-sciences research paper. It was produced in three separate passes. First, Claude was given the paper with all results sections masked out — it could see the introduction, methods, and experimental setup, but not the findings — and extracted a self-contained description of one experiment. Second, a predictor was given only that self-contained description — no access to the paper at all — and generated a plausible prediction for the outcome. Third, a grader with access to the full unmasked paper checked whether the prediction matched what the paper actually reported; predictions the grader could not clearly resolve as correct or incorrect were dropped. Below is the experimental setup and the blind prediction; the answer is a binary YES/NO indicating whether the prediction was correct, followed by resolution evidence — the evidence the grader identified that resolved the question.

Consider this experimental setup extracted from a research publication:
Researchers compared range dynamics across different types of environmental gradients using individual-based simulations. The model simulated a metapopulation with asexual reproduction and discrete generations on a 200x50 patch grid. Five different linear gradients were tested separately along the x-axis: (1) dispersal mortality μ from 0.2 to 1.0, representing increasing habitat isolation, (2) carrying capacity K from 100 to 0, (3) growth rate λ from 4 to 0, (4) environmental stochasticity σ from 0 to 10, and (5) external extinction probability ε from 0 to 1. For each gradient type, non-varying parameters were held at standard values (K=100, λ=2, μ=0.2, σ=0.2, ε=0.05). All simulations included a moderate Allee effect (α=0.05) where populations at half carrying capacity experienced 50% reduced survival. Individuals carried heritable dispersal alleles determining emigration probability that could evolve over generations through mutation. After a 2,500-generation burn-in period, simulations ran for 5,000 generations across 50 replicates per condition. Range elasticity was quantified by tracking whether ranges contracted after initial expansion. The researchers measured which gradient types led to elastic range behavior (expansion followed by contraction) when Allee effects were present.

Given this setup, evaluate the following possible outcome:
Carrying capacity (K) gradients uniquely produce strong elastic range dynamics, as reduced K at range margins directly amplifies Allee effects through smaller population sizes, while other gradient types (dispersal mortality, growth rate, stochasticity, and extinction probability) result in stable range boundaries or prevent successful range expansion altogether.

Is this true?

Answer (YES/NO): NO